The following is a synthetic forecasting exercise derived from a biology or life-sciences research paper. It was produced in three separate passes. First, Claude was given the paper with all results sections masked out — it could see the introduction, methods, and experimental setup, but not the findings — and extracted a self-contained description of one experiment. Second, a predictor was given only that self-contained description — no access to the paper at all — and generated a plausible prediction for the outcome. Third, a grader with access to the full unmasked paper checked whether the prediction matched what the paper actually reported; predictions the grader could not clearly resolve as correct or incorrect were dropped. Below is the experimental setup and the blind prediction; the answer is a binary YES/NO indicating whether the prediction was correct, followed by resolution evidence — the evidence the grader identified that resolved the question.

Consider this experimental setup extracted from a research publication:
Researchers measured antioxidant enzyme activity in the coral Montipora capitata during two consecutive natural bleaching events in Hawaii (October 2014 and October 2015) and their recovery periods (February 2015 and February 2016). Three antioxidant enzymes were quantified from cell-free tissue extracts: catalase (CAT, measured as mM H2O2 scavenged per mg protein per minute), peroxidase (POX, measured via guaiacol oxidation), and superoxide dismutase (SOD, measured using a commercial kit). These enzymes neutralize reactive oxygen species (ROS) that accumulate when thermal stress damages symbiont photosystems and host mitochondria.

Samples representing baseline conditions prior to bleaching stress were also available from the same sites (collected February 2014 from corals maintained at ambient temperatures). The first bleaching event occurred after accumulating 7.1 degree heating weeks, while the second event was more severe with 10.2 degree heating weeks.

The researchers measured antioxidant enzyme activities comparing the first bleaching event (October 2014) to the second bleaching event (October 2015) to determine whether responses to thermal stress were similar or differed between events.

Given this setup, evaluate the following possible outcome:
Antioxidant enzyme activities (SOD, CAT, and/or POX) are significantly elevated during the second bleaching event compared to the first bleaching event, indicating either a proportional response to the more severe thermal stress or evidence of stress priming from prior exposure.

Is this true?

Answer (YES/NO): YES